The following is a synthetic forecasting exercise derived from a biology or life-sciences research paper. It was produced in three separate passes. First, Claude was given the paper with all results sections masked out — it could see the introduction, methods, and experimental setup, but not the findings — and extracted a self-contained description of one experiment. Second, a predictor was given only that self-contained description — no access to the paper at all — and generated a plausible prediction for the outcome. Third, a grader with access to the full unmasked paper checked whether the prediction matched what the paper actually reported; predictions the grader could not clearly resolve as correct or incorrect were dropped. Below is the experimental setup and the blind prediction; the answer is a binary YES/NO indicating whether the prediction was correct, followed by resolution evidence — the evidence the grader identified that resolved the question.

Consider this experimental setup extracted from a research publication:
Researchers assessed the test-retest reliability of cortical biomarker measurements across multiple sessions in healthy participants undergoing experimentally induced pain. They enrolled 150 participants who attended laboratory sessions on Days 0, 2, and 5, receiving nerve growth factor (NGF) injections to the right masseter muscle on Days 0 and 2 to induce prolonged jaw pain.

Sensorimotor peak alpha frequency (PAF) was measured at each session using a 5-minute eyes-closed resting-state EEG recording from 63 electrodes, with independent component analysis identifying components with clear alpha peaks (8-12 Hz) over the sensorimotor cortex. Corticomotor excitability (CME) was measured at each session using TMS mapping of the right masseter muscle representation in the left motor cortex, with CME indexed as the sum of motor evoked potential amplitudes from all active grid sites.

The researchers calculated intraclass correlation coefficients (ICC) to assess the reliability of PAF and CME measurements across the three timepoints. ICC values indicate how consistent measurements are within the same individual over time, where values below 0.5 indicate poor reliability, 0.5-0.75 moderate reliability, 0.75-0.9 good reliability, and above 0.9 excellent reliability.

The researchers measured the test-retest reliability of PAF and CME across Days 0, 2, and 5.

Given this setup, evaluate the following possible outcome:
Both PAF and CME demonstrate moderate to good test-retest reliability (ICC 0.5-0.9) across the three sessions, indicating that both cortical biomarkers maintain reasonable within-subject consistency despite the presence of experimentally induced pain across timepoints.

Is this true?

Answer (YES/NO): NO